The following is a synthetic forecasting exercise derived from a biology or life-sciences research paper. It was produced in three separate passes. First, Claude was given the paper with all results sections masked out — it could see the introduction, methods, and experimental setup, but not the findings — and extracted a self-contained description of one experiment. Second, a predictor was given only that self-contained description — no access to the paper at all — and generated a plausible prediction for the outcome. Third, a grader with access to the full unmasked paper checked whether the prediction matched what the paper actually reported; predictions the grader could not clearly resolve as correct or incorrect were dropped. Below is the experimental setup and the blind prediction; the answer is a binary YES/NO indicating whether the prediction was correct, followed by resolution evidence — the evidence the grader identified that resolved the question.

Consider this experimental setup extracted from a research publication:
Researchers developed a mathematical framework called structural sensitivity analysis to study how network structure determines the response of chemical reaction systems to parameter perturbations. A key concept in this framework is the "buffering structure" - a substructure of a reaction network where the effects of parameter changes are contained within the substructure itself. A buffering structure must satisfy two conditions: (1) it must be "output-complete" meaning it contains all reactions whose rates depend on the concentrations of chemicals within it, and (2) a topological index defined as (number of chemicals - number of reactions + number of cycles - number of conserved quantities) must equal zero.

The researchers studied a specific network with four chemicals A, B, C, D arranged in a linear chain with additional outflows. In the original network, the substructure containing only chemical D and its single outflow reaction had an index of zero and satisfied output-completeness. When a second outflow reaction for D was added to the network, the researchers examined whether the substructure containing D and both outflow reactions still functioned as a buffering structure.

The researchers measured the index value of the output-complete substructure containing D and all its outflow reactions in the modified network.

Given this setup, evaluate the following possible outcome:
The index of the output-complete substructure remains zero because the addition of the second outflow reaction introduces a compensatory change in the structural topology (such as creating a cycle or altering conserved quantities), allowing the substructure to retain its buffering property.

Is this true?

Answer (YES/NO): NO